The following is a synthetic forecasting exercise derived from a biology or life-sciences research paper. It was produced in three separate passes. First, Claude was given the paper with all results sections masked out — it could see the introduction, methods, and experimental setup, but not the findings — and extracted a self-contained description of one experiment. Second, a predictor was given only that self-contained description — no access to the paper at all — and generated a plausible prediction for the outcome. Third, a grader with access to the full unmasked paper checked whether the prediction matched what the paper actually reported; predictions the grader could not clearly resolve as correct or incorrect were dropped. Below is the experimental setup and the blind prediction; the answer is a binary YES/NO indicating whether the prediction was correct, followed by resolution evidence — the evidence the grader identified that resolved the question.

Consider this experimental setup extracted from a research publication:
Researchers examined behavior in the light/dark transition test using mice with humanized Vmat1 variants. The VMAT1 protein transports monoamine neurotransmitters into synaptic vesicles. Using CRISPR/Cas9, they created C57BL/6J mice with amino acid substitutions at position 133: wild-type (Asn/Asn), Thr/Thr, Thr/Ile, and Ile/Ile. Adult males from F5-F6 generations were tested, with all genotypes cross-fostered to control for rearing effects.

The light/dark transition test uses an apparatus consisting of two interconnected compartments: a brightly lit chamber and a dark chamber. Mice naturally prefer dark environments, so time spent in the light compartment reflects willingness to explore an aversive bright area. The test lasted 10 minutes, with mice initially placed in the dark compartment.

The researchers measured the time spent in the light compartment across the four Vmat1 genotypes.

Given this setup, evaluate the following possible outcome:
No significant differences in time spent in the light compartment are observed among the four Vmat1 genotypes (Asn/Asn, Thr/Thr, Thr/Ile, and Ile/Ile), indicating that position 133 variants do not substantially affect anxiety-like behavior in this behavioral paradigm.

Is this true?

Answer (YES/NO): NO